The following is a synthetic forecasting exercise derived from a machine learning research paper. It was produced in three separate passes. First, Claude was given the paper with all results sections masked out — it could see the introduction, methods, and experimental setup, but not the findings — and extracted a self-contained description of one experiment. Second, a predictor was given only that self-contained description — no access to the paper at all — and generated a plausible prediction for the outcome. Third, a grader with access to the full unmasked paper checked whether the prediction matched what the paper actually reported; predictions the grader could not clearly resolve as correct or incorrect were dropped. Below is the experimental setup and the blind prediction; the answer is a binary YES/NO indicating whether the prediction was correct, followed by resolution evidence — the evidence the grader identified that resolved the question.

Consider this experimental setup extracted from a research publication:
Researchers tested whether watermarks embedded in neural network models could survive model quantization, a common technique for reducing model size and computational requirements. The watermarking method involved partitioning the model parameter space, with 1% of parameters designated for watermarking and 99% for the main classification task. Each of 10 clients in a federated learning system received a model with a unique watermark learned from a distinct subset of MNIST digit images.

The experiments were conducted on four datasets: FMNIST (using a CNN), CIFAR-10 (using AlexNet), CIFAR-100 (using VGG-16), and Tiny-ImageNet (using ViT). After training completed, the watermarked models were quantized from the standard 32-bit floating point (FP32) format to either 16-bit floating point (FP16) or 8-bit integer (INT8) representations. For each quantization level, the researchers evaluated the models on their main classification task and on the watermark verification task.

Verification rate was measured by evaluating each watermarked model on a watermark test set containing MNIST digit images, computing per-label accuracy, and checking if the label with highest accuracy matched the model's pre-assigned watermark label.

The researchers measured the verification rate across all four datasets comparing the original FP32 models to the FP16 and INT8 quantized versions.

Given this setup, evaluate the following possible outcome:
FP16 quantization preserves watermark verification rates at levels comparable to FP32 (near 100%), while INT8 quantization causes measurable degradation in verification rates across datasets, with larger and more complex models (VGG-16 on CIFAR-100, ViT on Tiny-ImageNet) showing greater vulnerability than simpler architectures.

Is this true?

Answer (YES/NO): NO